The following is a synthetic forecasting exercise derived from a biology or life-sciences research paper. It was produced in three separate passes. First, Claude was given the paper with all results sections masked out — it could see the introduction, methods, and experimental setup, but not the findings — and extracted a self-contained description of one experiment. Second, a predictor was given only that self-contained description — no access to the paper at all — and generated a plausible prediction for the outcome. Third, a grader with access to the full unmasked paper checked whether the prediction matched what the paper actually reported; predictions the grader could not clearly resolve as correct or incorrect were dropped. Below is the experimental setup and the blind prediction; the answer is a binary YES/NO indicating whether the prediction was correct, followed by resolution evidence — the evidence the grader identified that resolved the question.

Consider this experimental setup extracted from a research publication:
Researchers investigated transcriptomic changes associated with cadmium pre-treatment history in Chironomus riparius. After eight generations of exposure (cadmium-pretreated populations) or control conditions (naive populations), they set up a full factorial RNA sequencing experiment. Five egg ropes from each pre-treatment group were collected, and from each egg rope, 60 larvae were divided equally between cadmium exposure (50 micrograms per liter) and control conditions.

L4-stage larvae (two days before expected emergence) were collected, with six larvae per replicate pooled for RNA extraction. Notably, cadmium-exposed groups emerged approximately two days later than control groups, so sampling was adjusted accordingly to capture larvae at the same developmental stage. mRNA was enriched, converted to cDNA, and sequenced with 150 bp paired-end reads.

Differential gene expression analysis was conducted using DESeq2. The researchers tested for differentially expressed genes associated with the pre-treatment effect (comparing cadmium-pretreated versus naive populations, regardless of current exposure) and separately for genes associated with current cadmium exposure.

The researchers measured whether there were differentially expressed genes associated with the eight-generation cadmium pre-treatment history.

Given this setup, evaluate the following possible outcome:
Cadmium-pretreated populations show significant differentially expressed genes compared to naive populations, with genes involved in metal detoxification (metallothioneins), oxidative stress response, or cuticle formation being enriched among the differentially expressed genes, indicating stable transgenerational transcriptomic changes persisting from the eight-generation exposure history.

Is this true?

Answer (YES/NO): NO